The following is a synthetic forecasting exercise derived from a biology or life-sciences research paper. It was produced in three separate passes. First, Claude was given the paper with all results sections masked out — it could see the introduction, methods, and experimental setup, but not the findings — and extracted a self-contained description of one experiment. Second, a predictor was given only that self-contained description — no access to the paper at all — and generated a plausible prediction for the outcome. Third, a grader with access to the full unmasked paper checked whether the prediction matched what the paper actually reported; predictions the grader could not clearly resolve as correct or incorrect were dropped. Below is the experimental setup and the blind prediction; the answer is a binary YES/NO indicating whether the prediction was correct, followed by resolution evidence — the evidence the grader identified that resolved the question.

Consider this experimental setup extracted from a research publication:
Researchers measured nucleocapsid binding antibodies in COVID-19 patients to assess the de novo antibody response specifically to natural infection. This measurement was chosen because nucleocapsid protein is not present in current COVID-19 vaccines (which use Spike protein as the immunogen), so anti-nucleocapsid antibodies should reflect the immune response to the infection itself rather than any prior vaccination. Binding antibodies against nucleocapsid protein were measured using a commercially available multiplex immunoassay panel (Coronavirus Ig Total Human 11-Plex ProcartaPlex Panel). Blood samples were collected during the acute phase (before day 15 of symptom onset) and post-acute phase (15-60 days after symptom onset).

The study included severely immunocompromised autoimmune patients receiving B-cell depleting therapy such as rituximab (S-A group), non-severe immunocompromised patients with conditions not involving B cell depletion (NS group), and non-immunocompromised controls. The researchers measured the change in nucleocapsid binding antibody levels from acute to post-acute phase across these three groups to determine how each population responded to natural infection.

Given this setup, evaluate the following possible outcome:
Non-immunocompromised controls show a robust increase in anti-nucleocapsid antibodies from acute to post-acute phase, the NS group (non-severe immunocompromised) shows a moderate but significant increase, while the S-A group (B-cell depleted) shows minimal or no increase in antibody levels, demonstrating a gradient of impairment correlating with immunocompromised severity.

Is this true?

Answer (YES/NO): NO